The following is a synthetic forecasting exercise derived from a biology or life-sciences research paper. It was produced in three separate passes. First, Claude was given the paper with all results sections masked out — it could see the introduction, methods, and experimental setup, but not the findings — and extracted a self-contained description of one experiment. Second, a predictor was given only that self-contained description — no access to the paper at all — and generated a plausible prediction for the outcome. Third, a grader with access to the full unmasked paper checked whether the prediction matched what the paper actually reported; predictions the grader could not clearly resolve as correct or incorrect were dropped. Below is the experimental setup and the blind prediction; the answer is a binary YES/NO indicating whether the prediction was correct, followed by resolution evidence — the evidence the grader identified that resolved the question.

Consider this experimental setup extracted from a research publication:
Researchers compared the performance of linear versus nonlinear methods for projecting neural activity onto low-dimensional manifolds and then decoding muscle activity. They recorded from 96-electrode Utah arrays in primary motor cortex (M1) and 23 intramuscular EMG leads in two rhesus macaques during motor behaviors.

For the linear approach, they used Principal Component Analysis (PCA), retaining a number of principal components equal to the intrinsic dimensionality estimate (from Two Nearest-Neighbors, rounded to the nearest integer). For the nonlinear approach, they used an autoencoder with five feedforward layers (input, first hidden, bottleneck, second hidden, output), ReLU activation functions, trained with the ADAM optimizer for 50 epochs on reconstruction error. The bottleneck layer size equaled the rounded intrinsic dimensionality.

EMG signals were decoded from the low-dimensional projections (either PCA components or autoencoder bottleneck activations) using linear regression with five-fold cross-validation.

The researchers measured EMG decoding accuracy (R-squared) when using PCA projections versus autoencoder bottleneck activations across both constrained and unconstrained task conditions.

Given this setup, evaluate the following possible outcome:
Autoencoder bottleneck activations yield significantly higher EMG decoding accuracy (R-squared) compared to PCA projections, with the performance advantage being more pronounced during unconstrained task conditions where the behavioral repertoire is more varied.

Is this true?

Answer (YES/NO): NO